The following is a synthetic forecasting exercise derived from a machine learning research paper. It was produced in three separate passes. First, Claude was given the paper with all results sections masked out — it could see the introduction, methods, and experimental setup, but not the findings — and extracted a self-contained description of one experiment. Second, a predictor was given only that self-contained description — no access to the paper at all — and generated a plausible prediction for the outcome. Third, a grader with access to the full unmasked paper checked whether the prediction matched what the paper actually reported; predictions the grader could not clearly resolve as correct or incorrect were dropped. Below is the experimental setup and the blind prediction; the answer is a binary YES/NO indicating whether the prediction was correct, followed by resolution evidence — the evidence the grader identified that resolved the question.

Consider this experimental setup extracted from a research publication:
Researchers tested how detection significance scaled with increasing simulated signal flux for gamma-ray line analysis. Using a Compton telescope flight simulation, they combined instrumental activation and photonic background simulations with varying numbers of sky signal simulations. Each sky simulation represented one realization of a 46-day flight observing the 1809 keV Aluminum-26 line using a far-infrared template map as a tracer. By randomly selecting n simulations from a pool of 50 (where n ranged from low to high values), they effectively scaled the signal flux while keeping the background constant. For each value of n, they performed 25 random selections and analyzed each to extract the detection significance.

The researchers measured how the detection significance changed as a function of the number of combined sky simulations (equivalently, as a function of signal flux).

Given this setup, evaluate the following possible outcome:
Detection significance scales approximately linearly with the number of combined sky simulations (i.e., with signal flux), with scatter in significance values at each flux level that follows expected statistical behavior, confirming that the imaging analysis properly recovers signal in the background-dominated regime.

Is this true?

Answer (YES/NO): NO